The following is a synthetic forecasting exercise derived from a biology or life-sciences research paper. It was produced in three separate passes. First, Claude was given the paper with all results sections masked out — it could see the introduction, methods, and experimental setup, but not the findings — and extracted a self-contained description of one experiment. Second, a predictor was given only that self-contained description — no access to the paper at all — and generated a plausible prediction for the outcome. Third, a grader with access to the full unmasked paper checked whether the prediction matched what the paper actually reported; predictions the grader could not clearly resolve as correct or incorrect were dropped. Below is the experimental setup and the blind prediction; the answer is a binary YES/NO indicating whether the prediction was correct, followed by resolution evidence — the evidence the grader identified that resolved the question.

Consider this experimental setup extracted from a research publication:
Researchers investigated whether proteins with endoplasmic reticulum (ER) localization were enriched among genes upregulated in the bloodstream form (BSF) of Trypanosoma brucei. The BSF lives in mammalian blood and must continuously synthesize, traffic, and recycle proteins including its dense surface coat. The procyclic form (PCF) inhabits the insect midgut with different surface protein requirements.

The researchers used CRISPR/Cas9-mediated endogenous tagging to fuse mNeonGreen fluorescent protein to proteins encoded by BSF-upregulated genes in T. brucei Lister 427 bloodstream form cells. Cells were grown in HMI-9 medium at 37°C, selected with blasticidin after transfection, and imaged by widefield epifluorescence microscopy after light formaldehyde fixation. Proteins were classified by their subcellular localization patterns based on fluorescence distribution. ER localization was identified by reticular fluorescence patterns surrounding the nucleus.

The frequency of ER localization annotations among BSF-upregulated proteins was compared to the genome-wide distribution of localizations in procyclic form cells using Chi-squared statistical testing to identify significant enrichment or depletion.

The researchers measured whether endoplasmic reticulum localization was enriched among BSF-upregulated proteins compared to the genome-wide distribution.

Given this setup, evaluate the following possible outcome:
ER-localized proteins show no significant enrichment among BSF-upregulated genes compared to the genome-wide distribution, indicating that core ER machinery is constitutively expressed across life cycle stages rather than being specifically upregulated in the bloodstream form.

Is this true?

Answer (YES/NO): NO